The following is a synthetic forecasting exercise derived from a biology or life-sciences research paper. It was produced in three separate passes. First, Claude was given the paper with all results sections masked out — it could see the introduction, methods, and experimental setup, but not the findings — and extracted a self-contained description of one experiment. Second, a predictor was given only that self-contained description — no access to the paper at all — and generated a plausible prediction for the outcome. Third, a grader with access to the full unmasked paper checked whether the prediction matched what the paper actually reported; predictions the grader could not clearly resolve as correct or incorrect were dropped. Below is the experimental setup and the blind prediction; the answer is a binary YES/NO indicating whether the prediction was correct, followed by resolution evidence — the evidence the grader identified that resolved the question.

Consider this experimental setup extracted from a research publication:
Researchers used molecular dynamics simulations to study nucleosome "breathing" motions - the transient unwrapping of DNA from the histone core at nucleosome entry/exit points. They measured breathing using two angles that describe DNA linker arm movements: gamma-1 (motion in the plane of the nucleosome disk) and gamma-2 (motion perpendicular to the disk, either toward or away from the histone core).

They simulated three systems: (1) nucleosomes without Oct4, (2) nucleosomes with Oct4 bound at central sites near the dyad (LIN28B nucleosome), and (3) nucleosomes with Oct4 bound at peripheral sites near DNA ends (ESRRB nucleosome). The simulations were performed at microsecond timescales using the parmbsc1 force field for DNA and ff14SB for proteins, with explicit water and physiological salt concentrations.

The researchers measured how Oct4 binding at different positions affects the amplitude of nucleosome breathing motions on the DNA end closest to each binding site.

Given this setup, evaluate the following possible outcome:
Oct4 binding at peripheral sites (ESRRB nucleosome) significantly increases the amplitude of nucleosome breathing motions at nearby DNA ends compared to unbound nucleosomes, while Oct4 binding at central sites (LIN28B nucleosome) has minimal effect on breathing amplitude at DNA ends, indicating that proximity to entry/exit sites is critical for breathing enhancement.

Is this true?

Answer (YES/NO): YES